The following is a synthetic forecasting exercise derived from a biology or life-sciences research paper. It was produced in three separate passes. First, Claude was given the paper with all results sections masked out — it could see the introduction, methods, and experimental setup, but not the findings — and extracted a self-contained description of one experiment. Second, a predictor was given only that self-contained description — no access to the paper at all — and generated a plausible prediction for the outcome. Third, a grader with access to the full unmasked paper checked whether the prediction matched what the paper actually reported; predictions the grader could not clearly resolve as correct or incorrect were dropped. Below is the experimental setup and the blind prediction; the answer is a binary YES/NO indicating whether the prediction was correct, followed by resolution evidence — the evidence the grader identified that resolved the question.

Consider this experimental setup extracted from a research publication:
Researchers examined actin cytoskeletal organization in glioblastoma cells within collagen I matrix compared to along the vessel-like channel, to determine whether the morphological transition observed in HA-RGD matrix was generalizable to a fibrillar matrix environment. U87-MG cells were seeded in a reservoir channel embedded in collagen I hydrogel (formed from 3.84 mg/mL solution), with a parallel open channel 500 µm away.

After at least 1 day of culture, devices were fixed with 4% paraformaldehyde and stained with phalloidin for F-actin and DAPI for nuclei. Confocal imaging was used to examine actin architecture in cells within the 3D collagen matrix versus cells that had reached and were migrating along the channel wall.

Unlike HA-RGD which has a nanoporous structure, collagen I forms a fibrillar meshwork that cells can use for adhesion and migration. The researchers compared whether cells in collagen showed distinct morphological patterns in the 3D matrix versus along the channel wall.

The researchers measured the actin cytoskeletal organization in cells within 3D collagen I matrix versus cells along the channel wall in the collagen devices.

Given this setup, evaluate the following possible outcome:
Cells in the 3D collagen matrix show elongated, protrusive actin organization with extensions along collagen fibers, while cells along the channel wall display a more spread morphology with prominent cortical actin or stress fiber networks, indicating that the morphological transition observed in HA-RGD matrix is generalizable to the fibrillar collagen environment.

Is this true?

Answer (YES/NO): NO